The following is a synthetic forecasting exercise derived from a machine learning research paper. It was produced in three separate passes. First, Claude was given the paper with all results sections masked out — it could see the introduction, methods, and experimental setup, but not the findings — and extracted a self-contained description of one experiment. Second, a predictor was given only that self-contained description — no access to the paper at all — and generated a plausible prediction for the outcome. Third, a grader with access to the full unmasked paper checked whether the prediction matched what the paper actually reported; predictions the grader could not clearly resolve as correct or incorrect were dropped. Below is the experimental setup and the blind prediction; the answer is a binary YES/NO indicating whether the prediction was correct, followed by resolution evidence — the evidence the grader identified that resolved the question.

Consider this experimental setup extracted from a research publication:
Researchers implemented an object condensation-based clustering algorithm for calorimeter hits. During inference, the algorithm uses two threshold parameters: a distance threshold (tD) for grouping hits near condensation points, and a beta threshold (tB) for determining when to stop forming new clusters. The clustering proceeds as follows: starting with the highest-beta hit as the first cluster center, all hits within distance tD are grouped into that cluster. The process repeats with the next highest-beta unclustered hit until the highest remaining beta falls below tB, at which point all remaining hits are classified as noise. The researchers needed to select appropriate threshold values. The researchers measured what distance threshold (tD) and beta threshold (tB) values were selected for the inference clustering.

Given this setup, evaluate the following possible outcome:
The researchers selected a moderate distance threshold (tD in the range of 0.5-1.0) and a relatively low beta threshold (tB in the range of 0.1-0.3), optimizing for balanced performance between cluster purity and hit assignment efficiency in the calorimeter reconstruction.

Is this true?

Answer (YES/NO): NO